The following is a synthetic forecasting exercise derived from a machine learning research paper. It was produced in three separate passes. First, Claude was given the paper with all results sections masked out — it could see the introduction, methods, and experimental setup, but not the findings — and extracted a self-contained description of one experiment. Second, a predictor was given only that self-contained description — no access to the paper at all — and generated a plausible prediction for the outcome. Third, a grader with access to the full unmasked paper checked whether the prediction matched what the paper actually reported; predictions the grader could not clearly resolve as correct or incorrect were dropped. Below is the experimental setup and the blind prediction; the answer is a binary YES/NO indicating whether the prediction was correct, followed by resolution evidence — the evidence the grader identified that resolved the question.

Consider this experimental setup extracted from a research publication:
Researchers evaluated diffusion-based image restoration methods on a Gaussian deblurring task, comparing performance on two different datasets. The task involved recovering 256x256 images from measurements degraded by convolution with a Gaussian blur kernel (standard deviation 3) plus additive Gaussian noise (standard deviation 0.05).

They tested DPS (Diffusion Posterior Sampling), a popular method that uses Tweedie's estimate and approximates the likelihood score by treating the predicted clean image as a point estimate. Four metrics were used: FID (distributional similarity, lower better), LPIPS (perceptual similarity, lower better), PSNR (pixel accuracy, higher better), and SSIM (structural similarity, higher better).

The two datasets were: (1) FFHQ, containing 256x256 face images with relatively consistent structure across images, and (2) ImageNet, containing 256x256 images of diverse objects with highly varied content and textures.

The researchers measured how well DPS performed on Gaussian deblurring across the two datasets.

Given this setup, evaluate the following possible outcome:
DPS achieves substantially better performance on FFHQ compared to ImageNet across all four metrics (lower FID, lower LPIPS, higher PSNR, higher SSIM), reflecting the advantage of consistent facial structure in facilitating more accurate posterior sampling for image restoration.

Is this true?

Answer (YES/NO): YES